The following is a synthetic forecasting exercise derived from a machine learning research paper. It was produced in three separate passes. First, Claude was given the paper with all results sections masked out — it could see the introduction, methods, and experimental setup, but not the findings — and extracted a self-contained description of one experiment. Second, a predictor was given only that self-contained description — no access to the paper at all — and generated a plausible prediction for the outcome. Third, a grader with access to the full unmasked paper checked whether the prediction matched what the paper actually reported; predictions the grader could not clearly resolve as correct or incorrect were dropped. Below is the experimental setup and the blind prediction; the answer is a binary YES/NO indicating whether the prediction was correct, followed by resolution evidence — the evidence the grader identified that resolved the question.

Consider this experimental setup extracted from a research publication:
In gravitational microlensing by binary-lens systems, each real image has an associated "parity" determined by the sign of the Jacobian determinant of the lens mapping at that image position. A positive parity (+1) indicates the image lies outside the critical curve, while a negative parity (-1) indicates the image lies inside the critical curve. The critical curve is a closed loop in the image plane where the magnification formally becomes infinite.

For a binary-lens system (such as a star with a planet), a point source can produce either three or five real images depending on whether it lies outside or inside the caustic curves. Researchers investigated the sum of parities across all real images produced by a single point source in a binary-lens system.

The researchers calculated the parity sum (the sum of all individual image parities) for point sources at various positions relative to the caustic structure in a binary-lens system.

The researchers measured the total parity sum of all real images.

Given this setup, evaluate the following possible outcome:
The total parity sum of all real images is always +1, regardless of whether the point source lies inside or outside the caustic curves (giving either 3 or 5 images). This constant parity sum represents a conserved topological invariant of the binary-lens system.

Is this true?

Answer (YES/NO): NO